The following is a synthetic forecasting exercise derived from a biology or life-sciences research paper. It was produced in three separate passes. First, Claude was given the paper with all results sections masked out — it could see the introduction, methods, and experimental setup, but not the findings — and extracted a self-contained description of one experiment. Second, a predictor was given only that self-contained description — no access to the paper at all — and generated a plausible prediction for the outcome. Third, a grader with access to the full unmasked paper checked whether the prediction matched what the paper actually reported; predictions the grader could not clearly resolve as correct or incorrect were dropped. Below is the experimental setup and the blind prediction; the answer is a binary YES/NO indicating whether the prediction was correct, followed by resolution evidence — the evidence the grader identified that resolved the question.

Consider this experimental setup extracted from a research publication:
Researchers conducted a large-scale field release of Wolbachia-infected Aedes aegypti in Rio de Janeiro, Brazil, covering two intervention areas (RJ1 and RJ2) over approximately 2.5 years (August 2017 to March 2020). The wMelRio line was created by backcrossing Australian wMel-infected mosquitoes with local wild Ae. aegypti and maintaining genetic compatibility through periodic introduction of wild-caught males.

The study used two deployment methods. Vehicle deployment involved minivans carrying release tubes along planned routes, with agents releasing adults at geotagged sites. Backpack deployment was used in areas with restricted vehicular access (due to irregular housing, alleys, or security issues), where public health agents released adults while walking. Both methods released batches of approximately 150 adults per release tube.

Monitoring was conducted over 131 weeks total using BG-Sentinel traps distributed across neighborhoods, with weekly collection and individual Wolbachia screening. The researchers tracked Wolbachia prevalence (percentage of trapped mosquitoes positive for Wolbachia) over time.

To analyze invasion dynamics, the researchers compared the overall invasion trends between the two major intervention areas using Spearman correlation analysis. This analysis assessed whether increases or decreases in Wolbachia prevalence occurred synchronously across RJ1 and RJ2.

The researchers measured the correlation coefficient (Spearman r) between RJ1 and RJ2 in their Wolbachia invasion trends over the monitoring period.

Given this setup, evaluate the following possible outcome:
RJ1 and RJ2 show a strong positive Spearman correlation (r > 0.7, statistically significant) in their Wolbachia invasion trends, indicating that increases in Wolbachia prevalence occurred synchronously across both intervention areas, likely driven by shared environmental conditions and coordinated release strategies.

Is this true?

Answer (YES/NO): NO